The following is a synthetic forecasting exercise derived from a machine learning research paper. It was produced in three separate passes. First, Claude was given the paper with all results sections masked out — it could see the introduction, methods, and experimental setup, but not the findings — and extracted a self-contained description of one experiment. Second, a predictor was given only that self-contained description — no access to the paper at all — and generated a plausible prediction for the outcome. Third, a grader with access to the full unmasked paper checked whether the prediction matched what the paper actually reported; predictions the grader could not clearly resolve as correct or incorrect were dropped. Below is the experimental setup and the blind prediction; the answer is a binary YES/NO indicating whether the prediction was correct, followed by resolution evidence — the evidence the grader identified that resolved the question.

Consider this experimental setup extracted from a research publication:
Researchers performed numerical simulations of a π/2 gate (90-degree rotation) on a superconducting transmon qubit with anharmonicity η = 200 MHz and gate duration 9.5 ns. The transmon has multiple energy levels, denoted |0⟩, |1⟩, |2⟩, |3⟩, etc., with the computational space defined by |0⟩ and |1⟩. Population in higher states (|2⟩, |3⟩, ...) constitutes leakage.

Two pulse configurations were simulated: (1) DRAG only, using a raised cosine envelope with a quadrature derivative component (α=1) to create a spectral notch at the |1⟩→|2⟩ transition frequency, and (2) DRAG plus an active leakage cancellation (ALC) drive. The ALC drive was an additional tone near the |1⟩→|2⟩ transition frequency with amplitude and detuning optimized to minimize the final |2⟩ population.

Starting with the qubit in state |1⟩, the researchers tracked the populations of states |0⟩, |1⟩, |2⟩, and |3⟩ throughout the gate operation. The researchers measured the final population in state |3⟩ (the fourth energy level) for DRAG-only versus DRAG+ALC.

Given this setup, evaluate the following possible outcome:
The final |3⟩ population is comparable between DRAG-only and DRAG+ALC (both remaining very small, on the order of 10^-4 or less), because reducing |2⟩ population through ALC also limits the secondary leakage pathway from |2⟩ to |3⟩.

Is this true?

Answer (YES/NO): NO